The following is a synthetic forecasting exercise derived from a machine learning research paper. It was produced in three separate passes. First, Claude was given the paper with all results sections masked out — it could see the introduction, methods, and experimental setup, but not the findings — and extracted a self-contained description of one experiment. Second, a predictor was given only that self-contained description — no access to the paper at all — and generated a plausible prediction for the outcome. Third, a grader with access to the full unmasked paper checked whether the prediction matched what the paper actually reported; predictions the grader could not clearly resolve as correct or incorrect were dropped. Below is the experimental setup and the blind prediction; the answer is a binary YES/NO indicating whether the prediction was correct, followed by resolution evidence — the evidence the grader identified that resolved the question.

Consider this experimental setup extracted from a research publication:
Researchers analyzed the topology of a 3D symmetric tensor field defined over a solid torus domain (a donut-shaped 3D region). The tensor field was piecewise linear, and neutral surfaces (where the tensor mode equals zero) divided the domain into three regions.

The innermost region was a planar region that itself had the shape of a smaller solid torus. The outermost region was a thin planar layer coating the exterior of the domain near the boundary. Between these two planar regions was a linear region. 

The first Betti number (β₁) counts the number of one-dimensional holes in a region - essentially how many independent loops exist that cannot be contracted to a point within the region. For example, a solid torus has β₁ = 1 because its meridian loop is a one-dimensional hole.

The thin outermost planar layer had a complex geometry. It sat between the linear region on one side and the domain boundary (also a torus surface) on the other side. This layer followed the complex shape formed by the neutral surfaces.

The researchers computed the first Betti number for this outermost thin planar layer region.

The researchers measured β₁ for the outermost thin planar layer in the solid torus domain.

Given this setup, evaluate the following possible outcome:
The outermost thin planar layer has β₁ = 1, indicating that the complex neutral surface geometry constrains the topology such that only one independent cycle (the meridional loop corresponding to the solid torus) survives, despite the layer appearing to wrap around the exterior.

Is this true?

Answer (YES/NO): NO